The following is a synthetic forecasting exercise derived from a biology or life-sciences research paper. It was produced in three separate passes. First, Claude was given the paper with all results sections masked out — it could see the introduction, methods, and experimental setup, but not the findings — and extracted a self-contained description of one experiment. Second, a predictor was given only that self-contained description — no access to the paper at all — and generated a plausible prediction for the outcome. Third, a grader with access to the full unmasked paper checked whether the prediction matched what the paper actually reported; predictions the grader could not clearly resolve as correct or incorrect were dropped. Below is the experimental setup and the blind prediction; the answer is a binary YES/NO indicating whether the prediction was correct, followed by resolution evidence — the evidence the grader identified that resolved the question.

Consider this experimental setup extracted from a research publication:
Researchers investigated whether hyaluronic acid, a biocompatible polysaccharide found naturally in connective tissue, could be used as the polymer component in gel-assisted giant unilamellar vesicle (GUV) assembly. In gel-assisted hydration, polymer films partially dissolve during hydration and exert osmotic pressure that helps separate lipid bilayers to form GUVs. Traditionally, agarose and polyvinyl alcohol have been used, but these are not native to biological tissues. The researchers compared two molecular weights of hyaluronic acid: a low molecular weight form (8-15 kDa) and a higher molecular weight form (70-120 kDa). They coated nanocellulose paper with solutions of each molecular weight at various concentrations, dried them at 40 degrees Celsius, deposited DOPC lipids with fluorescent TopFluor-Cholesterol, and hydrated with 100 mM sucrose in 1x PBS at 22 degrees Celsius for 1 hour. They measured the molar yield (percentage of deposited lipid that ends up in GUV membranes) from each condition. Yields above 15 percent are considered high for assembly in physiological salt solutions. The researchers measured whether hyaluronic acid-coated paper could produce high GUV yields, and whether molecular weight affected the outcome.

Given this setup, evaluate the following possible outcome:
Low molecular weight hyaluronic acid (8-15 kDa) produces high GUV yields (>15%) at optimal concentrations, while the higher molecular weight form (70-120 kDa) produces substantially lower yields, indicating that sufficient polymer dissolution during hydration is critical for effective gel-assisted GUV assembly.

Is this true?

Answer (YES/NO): NO